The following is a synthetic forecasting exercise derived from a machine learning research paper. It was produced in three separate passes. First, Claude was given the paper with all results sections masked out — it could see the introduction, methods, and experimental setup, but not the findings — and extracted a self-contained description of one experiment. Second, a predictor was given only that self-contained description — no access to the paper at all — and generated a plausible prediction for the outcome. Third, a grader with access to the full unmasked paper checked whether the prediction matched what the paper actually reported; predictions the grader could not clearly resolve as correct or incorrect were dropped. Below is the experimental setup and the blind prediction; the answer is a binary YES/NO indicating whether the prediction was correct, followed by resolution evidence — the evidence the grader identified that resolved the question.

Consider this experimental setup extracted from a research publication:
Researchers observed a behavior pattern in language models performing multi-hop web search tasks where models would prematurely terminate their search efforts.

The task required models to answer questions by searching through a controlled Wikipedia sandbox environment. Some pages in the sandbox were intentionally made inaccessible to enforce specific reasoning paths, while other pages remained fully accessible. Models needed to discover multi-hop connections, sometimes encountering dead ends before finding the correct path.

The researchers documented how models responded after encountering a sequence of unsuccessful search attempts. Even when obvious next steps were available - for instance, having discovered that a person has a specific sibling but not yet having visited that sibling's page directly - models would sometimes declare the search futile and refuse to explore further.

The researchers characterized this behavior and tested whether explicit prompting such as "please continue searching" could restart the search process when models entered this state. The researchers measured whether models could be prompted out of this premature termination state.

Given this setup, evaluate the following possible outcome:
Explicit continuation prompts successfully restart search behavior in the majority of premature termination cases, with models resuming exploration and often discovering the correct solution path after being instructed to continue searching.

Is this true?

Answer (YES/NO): NO